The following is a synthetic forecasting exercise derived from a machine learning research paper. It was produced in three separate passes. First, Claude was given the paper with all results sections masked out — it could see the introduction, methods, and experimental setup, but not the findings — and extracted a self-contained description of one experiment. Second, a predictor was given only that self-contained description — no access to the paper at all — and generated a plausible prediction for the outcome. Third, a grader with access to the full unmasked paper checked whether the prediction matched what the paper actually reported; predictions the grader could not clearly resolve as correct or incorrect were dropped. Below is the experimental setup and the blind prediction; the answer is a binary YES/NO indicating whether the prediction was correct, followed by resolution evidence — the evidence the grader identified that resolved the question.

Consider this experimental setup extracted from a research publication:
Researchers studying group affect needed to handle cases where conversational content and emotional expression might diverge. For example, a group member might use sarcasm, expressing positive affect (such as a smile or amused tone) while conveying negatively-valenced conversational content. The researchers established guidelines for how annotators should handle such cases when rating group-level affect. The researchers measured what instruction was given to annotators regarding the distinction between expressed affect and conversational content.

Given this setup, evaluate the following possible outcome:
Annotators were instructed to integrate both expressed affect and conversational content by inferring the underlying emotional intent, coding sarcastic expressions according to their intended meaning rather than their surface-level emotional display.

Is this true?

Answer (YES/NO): NO